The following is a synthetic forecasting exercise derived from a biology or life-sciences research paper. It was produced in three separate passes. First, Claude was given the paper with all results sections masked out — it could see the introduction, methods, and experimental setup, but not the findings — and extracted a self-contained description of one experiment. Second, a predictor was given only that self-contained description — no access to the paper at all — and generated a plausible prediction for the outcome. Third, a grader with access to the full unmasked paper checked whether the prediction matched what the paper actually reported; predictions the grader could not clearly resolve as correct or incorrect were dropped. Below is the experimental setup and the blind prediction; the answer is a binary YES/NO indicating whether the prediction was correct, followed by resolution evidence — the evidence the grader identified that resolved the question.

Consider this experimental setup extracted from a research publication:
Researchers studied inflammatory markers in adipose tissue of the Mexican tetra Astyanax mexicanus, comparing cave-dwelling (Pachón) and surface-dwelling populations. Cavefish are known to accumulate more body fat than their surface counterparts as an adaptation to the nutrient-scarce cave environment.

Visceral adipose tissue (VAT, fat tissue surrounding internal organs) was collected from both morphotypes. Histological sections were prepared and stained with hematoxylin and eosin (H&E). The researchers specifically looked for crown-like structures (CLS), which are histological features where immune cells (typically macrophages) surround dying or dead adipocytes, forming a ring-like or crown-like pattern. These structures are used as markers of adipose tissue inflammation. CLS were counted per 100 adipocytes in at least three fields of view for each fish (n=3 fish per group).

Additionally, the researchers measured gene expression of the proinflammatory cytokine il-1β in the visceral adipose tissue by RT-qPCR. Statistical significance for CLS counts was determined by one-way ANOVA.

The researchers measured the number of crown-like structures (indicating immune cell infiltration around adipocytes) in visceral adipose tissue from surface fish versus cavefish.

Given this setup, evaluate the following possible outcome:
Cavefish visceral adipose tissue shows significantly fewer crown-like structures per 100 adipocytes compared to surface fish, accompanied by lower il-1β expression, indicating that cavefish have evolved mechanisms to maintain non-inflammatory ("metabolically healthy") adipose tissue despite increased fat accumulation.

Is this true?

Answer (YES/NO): YES